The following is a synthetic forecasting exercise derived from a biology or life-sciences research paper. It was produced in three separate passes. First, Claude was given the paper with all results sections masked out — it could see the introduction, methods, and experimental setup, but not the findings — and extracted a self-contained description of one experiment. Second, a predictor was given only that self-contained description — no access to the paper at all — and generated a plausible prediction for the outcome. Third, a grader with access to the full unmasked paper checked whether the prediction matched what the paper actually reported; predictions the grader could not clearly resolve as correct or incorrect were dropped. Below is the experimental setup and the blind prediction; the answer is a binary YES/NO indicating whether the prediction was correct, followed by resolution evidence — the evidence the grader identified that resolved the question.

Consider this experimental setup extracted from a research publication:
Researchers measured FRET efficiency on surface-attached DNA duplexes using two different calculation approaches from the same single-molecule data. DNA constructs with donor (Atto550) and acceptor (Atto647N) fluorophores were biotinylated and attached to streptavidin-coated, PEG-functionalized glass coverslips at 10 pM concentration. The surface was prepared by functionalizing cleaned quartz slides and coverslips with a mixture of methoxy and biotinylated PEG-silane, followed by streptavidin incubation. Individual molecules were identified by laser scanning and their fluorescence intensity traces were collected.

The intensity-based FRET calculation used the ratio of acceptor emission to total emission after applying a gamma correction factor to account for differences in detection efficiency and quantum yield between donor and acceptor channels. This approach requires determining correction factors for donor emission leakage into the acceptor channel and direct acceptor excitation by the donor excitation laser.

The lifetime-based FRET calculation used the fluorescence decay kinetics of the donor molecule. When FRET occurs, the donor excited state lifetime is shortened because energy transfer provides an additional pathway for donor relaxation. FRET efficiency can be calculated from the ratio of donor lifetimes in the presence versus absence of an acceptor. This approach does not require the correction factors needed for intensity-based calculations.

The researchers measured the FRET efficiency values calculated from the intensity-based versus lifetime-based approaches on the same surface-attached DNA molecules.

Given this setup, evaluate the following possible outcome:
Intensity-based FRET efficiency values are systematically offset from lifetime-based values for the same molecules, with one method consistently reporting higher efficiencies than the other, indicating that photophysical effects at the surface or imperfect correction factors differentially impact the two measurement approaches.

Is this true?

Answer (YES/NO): NO